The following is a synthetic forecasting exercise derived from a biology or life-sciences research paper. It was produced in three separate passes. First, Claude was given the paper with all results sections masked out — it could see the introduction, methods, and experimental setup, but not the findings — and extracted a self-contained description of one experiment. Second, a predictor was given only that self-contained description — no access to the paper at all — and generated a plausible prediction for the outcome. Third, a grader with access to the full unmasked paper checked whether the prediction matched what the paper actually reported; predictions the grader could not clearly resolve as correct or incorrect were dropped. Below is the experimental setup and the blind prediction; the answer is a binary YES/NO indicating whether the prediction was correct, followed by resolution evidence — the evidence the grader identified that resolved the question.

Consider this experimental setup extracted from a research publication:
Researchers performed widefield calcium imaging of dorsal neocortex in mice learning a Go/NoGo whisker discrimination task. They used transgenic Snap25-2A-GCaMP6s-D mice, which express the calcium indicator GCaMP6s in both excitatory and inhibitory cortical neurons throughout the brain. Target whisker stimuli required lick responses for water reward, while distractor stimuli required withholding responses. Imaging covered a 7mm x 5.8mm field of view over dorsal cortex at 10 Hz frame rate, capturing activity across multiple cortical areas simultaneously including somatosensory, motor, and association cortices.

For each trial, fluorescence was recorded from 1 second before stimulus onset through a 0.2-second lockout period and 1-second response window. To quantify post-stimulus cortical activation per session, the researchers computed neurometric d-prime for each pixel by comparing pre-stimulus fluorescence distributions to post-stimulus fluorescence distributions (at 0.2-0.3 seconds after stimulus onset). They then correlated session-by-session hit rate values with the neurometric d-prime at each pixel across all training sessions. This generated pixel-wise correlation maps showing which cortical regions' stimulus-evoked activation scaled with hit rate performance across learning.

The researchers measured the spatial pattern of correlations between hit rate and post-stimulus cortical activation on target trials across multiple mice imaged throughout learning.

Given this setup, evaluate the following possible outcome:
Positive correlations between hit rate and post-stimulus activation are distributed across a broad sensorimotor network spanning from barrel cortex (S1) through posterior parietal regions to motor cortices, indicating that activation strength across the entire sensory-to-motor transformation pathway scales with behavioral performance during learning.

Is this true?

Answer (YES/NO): NO